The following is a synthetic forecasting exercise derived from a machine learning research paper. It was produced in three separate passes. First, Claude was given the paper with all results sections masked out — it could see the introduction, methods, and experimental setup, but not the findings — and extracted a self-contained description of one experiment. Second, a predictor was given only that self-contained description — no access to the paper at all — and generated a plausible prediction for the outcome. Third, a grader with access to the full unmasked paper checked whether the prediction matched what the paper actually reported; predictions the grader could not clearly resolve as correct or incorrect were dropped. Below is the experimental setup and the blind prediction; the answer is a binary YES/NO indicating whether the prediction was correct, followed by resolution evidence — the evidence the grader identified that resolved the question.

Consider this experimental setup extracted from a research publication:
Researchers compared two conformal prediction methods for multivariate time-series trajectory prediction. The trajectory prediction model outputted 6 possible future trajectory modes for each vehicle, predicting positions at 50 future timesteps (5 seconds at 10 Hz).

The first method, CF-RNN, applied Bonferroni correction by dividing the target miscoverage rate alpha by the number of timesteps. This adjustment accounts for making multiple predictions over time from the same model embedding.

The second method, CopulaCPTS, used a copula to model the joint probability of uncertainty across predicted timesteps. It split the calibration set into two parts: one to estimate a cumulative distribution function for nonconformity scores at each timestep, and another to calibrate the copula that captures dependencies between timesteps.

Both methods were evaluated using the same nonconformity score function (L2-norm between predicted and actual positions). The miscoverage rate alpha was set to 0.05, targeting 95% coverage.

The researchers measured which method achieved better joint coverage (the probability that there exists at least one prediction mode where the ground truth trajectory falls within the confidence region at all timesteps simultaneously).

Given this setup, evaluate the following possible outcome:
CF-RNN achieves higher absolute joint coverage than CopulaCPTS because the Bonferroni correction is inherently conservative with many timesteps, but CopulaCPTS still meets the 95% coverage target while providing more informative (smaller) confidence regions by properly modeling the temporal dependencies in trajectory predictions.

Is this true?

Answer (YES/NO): NO